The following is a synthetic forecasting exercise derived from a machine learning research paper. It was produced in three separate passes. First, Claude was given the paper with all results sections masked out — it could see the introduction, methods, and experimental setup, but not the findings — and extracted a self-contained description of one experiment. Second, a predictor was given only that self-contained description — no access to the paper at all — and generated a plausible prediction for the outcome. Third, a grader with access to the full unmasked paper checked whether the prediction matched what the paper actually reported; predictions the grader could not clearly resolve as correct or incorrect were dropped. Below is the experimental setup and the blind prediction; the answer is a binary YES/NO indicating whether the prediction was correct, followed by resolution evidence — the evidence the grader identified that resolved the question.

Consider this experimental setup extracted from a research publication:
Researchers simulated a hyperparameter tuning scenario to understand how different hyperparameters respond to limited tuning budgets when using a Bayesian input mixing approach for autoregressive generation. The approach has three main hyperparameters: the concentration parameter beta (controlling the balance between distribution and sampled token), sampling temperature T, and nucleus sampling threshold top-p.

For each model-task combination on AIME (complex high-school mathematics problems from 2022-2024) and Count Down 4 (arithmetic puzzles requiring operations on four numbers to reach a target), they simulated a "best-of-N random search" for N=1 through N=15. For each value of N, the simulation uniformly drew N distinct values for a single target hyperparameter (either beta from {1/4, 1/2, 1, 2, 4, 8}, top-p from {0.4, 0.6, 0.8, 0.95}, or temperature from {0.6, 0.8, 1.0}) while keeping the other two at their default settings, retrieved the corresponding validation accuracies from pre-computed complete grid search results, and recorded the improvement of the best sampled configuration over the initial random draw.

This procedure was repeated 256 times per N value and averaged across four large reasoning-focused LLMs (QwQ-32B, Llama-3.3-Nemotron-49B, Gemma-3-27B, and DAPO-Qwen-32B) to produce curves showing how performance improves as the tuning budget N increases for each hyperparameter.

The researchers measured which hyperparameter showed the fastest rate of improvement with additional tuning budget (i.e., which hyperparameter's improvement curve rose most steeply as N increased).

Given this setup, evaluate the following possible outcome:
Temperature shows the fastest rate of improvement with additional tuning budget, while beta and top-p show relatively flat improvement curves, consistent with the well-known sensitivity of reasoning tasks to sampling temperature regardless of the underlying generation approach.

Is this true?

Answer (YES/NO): NO